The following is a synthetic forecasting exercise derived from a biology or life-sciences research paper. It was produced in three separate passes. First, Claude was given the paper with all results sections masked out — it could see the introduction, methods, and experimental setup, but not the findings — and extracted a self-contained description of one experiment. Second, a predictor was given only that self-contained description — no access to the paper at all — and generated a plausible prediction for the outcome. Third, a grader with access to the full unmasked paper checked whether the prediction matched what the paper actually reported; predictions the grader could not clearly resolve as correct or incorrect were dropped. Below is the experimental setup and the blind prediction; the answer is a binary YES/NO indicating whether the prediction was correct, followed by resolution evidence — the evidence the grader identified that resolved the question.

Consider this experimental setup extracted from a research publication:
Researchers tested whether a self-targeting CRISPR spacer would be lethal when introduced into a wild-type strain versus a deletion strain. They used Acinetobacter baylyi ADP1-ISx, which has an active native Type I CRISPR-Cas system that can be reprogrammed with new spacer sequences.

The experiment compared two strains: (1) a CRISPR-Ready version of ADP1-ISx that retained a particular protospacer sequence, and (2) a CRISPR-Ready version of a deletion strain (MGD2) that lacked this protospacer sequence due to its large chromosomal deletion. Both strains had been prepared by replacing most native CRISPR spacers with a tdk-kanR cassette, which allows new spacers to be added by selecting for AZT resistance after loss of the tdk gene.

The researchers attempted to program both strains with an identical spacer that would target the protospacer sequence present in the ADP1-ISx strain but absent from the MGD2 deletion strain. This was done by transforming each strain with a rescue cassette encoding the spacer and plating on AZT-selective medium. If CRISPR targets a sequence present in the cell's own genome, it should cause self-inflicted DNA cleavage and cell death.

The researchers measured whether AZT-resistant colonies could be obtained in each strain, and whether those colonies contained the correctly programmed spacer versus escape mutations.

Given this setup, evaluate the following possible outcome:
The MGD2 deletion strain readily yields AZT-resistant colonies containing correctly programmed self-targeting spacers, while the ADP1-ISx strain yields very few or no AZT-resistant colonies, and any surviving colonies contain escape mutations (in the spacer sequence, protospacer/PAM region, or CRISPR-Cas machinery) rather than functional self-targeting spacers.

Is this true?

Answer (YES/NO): NO